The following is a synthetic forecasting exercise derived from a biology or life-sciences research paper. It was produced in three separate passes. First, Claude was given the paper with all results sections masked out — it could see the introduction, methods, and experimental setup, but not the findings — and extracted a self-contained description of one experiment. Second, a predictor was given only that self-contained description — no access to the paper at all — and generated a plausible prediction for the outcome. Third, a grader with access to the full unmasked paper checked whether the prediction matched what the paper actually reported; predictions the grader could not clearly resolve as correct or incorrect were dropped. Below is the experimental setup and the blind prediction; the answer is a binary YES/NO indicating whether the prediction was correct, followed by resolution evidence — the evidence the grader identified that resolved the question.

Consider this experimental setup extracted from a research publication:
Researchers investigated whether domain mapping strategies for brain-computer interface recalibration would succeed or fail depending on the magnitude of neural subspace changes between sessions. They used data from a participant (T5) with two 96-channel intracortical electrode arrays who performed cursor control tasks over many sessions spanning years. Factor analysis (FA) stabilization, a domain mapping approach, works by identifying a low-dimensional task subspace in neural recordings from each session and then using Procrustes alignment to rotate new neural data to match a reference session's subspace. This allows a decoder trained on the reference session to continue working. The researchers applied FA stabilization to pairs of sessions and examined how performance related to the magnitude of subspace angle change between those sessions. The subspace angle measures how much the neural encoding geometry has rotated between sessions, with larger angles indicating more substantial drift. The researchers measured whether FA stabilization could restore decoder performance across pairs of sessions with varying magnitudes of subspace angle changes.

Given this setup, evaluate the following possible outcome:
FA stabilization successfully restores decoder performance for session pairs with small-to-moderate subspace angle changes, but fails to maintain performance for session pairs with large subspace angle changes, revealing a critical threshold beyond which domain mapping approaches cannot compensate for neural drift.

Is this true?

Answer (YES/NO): YES